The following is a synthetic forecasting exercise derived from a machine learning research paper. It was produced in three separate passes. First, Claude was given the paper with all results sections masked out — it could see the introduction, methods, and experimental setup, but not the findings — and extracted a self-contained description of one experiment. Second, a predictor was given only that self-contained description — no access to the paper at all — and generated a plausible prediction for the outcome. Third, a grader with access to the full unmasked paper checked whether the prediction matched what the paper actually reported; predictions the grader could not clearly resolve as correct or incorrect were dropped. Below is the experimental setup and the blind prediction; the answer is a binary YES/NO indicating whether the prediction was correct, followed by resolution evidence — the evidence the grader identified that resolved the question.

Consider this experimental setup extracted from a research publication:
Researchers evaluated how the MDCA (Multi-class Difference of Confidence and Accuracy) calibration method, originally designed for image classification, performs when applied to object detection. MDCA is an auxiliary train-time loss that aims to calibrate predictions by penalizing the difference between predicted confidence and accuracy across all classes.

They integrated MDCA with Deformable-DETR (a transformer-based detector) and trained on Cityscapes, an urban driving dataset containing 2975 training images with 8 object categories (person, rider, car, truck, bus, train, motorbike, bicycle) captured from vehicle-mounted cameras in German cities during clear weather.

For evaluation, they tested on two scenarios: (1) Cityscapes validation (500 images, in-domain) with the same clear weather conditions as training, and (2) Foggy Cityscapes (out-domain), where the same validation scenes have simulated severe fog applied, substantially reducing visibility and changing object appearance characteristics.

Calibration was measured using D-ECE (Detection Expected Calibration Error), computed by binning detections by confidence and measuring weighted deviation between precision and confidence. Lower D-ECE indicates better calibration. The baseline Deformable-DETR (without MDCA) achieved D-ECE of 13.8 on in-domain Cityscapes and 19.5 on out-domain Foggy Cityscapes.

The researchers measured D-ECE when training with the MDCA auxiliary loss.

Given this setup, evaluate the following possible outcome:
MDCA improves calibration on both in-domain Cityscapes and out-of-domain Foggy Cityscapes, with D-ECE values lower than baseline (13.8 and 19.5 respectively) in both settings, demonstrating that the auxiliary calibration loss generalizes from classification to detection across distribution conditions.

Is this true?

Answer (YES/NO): YES